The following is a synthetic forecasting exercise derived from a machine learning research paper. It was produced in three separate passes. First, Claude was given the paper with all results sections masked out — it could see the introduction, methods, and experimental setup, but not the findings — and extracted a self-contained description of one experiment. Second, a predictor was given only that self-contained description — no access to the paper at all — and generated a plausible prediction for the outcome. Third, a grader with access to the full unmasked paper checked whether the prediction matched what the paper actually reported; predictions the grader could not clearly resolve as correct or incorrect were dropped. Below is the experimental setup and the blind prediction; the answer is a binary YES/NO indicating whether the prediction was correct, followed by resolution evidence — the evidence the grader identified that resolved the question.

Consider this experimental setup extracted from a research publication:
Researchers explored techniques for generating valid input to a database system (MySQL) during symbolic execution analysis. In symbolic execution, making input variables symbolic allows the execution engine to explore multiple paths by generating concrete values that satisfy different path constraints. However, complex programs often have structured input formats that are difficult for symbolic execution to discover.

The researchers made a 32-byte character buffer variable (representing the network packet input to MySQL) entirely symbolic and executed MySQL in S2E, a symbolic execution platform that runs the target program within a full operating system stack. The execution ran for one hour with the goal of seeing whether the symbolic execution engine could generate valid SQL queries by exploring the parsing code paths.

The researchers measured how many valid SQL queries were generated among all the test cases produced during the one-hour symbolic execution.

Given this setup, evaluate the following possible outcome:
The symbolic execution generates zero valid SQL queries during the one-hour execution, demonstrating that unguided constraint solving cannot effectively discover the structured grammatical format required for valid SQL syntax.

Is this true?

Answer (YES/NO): YES